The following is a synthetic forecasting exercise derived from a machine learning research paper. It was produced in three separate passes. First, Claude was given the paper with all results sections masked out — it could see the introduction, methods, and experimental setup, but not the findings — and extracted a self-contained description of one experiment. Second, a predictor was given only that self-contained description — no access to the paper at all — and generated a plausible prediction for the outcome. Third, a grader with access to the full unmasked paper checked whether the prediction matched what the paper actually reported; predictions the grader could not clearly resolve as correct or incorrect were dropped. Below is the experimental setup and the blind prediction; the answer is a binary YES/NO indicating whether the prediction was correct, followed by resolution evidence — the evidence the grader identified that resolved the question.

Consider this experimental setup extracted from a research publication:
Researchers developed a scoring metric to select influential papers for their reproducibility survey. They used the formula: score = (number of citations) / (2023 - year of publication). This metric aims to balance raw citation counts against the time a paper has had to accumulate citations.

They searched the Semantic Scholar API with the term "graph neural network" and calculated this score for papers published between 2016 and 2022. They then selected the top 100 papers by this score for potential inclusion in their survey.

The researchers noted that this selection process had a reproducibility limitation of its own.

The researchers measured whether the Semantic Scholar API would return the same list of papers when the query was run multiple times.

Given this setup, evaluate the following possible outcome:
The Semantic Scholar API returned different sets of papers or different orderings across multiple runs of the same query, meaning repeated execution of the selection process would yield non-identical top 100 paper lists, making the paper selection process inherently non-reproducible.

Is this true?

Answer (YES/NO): YES